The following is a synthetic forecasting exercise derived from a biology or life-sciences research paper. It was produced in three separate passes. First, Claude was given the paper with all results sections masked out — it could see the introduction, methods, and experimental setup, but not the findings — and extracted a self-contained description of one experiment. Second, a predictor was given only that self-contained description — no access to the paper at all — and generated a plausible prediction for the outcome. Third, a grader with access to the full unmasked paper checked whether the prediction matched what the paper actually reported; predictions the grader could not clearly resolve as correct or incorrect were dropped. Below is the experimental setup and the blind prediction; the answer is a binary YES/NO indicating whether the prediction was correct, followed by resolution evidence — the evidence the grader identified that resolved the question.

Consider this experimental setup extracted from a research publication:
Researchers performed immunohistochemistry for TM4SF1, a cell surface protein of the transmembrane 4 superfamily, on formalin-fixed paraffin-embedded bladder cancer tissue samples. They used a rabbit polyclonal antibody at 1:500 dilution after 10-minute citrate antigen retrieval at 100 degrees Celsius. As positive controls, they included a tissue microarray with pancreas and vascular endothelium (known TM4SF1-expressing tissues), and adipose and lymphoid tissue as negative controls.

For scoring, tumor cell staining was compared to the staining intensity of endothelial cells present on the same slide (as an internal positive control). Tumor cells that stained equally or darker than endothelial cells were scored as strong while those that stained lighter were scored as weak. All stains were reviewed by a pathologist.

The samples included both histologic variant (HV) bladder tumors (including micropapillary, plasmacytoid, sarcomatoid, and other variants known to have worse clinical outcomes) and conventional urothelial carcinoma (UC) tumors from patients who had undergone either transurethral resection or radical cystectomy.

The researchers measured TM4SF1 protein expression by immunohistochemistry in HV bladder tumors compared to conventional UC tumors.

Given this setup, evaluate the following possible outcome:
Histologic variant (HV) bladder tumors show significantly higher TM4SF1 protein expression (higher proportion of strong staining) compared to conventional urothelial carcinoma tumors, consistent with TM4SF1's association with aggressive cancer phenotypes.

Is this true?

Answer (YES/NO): YES